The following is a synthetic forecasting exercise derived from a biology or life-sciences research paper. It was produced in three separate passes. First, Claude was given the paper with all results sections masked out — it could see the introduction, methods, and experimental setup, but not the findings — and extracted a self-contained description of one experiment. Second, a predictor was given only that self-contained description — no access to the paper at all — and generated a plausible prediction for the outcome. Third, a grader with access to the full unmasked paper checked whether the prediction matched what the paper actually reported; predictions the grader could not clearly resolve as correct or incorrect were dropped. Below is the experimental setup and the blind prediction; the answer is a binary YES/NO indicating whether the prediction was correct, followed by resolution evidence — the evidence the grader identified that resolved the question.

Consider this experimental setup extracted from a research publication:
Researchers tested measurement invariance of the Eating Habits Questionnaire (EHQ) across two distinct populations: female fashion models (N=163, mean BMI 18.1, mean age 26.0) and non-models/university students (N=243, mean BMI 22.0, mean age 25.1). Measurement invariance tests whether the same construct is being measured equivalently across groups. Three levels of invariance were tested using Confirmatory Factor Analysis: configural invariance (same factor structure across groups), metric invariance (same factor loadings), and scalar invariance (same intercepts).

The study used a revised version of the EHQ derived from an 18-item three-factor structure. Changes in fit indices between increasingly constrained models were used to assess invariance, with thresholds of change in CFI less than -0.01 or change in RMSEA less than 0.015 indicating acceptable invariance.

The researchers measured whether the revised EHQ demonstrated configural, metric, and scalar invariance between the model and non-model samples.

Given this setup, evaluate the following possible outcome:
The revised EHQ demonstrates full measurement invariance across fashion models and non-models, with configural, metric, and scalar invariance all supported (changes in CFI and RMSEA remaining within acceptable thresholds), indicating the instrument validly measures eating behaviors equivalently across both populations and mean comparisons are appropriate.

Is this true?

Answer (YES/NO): NO